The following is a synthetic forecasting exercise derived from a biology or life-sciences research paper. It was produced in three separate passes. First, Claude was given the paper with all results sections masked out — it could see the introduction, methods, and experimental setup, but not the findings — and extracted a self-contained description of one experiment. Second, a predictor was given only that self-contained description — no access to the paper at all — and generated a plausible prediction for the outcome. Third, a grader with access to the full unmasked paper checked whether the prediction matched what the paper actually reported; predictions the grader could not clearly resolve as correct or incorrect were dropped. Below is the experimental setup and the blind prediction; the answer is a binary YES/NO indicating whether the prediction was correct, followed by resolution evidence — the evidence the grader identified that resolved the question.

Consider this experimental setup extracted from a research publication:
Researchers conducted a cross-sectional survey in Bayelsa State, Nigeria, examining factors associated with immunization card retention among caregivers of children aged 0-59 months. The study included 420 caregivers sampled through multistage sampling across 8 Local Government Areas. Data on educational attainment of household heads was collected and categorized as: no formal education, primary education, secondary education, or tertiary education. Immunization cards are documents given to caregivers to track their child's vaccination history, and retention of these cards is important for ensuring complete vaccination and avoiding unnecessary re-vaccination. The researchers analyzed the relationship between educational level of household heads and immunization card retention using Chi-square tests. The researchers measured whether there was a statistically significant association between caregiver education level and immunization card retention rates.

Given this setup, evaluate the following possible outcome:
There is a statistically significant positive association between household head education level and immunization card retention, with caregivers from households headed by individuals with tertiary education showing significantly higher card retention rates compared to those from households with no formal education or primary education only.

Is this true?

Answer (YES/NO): YES